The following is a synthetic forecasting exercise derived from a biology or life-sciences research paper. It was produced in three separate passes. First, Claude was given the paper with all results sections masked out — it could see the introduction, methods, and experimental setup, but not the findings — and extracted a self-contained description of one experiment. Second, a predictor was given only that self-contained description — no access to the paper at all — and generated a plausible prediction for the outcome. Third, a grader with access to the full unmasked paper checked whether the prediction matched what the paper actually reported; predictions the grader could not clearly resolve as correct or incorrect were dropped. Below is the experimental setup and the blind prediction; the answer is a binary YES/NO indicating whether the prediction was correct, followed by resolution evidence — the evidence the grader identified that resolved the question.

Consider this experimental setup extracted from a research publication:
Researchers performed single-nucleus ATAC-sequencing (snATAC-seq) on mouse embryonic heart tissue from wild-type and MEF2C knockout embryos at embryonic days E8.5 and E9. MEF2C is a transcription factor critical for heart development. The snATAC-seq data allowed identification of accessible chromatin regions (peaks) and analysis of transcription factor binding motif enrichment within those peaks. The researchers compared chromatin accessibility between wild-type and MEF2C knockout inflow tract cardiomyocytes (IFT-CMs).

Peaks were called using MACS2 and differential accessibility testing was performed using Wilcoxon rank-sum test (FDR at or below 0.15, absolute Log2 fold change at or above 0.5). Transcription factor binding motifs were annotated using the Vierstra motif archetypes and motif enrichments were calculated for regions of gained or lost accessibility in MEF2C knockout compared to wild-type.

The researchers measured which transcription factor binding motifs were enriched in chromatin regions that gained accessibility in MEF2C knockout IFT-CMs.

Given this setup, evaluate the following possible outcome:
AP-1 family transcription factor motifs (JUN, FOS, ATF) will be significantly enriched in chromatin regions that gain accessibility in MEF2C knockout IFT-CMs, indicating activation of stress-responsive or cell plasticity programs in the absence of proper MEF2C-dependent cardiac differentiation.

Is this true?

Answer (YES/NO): NO